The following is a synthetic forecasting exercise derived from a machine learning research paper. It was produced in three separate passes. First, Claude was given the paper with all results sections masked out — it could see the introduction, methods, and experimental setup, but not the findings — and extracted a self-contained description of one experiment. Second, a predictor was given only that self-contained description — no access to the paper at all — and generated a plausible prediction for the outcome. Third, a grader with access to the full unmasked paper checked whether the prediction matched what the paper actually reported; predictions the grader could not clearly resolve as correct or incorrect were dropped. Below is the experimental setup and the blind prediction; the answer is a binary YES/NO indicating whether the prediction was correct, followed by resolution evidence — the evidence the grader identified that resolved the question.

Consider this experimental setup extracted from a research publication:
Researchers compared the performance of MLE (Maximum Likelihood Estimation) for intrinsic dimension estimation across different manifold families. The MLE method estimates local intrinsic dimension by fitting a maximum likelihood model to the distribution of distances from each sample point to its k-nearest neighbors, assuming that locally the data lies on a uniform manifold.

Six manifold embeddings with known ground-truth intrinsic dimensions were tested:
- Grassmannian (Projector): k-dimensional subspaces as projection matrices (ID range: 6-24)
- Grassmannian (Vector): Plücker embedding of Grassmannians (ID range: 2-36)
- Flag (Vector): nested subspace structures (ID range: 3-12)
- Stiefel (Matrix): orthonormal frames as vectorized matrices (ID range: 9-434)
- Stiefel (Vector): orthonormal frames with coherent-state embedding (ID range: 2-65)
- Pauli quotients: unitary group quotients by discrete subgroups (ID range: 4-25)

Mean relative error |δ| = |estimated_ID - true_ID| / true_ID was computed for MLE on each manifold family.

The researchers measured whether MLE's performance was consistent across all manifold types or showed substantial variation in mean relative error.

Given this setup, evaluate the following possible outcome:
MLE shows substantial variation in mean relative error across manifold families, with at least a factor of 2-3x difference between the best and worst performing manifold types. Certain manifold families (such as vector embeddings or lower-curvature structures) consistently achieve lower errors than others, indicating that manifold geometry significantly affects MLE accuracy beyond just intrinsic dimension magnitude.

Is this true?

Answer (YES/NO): NO